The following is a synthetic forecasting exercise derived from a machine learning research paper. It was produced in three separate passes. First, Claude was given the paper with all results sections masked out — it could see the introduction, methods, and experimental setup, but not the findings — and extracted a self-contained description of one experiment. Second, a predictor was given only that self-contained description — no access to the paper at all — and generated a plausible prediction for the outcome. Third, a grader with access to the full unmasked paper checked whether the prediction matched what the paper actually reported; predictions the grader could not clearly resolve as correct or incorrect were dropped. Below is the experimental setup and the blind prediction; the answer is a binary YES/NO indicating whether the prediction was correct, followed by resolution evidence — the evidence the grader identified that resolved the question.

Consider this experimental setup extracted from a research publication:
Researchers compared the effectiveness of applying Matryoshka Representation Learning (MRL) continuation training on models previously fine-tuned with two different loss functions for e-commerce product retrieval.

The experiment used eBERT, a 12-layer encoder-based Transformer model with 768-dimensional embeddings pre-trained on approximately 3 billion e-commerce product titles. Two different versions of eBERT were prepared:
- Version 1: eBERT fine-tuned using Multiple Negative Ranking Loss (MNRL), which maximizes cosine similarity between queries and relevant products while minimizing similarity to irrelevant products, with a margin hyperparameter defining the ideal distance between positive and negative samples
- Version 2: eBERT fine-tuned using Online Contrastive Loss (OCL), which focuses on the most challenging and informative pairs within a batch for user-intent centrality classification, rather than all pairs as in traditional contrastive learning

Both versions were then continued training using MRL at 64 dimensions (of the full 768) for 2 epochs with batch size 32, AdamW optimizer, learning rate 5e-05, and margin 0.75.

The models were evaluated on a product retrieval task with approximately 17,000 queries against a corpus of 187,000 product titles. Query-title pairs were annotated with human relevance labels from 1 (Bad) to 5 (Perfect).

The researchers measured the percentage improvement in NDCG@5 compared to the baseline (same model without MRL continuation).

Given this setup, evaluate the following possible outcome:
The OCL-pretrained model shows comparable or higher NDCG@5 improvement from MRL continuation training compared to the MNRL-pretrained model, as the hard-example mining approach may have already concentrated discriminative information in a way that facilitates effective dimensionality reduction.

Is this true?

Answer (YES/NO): YES